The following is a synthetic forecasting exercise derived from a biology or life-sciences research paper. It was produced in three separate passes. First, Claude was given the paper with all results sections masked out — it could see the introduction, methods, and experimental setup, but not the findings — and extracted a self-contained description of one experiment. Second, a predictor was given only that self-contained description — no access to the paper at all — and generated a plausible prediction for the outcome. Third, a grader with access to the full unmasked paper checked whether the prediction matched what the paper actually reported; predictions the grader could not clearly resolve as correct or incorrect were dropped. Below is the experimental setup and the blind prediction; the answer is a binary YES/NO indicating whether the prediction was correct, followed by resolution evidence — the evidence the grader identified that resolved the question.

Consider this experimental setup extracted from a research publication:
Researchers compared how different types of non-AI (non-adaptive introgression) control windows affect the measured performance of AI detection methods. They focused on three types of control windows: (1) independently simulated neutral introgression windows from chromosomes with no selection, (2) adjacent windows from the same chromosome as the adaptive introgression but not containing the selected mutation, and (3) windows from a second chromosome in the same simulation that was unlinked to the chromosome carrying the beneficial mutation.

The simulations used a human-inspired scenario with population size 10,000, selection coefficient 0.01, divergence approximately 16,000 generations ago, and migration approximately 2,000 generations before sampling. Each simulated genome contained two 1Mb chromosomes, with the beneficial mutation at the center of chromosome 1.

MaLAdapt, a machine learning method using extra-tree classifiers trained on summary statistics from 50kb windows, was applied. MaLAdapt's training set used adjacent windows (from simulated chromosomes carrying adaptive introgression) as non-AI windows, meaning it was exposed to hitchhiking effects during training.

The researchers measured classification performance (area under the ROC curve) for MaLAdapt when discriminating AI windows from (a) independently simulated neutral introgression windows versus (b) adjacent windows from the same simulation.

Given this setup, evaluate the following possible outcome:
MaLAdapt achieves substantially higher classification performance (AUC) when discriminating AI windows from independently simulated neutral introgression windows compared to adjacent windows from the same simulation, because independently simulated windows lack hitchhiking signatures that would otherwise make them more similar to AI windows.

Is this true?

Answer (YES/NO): YES